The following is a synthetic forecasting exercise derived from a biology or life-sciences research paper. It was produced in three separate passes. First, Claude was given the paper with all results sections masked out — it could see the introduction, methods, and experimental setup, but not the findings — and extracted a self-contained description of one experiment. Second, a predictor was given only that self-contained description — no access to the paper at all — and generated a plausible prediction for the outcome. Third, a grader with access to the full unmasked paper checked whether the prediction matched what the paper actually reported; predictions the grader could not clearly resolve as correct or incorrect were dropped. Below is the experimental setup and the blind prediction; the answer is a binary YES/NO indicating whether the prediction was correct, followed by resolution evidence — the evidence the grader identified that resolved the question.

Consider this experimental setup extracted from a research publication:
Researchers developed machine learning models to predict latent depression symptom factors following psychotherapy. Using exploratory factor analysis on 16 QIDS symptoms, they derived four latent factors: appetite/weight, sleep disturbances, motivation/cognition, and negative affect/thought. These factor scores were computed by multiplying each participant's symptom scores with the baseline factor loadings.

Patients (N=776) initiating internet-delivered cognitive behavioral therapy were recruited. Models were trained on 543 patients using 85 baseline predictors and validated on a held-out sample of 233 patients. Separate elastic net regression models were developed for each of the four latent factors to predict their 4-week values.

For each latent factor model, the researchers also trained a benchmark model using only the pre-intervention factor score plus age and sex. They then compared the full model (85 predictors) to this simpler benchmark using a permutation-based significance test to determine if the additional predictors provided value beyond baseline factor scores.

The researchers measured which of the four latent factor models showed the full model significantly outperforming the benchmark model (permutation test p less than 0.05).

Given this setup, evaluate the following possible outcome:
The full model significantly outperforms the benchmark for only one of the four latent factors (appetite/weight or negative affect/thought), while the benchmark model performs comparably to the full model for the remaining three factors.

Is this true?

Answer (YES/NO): YES